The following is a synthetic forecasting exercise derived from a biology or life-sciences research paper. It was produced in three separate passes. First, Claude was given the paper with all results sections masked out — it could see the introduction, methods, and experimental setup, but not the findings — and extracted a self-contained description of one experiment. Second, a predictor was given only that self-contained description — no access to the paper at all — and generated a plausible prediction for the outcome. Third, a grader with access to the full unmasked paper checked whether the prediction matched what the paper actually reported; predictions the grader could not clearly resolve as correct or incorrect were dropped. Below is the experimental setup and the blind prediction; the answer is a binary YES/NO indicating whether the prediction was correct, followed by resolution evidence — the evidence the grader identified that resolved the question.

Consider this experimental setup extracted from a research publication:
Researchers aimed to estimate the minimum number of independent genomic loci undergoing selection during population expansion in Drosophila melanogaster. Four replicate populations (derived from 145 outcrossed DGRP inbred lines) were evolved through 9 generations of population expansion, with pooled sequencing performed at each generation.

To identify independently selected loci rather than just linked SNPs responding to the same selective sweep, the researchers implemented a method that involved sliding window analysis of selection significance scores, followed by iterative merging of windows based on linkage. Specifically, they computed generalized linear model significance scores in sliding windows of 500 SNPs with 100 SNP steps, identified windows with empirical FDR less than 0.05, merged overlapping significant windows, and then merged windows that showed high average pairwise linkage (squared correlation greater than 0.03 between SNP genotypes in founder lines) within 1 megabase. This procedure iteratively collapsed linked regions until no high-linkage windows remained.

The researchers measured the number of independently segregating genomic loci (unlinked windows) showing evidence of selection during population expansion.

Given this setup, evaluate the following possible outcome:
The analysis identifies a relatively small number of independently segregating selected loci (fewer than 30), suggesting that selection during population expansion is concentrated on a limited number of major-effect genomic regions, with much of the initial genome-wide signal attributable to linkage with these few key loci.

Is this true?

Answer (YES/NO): NO